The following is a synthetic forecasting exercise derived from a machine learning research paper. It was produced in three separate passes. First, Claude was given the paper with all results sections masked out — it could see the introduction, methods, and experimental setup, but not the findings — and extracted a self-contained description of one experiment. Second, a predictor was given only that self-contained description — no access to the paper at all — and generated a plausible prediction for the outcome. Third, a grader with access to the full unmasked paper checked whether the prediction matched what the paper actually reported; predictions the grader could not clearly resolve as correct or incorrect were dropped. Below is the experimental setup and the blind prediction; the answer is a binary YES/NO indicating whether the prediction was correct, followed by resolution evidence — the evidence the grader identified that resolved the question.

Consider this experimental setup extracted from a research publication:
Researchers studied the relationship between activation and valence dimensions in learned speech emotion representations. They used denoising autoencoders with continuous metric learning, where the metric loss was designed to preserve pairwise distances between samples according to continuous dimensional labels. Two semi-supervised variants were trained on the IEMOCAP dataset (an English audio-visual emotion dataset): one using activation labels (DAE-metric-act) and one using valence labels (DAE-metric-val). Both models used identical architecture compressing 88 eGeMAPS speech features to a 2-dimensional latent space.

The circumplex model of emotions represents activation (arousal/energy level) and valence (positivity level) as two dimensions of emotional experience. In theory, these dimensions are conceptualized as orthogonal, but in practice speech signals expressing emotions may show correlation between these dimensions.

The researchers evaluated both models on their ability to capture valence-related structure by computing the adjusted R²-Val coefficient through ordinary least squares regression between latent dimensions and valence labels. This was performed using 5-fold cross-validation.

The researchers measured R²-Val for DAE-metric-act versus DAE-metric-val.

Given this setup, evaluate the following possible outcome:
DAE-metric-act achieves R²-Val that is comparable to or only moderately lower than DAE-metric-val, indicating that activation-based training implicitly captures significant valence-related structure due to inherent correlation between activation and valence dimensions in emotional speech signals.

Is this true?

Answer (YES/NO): YES